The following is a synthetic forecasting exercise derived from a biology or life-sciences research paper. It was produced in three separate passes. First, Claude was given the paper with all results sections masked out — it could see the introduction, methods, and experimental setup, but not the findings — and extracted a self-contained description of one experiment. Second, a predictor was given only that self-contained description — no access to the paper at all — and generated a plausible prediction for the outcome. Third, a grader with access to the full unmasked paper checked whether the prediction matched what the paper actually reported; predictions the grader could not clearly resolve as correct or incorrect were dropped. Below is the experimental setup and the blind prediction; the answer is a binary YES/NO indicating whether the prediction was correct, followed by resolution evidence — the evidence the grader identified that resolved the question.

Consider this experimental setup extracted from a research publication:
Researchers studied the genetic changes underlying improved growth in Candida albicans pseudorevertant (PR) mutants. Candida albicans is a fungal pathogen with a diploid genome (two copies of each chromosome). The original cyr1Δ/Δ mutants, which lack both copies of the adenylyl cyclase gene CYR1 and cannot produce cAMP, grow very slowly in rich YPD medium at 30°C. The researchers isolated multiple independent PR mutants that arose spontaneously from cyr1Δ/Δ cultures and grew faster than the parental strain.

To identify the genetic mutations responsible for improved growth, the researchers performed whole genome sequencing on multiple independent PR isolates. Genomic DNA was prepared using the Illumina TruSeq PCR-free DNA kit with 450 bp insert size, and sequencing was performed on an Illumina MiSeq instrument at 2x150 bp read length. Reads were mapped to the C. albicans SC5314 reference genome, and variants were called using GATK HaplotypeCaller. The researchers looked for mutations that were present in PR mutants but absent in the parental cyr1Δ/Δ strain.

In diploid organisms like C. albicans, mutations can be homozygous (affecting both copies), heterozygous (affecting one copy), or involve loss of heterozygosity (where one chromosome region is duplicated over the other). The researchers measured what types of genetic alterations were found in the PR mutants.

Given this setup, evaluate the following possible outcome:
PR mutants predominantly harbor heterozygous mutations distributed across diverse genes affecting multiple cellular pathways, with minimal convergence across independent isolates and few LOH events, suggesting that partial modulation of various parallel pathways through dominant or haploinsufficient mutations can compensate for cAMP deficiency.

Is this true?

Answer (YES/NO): NO